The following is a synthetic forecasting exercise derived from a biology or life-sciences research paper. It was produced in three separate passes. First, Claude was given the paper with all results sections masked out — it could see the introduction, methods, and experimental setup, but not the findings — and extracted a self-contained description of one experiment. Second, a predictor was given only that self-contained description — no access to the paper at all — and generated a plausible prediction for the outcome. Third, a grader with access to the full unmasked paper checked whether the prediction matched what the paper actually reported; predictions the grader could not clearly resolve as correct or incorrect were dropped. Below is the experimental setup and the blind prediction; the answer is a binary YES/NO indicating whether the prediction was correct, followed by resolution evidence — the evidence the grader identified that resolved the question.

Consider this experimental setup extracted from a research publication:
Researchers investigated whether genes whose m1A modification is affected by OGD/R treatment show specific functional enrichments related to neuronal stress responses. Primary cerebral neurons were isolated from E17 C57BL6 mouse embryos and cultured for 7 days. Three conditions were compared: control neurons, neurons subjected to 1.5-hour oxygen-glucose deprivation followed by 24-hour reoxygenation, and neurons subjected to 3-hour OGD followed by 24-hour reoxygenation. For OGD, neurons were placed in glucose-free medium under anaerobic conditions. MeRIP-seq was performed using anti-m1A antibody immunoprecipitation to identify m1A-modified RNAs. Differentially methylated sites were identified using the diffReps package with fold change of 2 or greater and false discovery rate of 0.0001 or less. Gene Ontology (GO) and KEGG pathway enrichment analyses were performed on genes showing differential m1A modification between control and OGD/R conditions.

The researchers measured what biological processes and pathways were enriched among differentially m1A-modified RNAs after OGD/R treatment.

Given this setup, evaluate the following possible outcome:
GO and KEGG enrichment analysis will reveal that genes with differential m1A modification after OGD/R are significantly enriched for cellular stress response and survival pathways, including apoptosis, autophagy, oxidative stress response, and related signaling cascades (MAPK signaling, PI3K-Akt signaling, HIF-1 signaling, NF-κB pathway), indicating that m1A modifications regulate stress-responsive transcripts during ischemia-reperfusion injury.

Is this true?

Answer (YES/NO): NO